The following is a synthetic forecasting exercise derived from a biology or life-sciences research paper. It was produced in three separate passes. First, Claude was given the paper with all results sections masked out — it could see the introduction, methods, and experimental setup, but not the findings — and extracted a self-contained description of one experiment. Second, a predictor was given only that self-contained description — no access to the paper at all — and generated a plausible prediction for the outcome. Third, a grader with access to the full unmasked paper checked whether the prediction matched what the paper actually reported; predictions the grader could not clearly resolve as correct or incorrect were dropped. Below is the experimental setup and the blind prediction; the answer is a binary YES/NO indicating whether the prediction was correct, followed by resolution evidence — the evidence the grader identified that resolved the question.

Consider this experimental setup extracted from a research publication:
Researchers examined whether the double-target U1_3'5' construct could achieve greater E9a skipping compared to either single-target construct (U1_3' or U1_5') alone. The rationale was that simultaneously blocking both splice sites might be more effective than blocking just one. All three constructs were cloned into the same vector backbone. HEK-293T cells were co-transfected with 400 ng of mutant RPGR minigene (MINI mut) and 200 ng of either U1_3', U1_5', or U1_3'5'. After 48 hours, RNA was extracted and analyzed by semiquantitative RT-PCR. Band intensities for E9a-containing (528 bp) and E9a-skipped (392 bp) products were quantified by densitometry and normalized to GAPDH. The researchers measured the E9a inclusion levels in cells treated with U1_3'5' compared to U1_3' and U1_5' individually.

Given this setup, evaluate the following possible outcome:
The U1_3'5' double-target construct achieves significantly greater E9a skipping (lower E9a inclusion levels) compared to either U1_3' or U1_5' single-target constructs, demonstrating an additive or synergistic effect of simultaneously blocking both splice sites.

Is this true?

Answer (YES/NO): NO